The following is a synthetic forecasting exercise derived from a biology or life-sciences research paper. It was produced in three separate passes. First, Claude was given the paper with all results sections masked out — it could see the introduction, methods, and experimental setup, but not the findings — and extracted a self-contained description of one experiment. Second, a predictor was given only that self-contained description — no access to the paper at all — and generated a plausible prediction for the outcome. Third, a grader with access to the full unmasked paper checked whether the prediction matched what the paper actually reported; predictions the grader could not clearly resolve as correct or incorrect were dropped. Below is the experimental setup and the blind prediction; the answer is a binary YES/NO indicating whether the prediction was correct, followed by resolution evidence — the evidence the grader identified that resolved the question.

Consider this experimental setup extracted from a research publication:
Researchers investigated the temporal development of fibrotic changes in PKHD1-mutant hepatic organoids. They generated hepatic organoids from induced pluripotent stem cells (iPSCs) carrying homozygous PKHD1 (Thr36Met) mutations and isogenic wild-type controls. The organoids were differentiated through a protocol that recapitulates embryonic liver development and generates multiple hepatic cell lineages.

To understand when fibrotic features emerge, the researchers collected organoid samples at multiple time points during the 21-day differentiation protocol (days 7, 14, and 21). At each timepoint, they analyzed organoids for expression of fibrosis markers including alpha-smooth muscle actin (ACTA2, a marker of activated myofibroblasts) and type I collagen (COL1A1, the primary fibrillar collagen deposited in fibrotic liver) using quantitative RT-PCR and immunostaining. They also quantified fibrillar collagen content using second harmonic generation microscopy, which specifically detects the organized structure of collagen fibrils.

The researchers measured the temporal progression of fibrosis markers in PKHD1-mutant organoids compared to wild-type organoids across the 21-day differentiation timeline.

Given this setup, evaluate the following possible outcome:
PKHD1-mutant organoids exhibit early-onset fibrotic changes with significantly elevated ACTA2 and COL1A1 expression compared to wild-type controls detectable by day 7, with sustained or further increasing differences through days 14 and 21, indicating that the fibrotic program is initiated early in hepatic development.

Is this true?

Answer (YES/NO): NO